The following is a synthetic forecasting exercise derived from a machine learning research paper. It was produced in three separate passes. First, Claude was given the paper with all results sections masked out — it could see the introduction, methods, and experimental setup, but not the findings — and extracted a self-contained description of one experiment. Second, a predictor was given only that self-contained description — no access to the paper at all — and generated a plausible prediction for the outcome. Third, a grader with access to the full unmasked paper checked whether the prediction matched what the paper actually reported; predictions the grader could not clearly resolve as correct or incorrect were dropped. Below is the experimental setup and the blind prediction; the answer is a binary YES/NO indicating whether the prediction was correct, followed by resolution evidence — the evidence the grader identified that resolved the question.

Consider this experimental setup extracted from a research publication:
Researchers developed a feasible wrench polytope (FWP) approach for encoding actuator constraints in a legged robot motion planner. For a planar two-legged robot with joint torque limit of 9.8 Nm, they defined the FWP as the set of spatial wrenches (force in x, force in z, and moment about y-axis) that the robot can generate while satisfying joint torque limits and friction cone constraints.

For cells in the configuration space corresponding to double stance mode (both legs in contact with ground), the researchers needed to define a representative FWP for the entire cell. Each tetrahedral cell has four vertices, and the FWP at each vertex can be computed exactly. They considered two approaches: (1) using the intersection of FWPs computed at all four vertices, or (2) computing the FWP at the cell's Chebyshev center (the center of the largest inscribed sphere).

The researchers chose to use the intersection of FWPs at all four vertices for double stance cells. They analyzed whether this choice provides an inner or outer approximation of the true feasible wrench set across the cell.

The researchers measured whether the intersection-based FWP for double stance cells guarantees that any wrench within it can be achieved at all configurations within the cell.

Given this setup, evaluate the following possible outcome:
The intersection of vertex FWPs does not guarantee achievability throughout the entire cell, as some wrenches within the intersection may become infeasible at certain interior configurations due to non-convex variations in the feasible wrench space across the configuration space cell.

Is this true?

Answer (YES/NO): NO